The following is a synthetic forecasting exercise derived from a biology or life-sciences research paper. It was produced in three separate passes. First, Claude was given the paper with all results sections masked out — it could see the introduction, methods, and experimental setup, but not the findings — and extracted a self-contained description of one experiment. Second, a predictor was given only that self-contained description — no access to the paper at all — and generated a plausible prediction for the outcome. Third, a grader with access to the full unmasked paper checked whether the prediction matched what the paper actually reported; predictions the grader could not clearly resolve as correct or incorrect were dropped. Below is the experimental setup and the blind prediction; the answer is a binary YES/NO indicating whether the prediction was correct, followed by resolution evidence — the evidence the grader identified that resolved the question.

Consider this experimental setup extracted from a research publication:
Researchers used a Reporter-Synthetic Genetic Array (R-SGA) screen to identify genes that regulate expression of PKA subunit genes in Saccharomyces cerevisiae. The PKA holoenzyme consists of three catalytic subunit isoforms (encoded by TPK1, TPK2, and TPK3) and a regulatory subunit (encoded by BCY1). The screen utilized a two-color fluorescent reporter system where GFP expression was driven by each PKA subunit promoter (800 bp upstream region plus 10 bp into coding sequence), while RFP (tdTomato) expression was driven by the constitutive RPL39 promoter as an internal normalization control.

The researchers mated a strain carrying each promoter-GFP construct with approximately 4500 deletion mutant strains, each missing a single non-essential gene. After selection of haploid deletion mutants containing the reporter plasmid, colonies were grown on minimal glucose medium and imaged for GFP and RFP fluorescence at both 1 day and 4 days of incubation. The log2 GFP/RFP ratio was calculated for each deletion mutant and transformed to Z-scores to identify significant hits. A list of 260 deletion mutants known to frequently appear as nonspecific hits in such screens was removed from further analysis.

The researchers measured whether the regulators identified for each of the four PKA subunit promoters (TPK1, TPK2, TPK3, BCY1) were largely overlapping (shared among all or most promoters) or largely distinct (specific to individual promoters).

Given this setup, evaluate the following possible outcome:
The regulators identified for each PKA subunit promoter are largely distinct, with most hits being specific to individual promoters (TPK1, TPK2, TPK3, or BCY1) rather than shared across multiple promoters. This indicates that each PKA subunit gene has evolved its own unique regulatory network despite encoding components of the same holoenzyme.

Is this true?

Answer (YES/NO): YES